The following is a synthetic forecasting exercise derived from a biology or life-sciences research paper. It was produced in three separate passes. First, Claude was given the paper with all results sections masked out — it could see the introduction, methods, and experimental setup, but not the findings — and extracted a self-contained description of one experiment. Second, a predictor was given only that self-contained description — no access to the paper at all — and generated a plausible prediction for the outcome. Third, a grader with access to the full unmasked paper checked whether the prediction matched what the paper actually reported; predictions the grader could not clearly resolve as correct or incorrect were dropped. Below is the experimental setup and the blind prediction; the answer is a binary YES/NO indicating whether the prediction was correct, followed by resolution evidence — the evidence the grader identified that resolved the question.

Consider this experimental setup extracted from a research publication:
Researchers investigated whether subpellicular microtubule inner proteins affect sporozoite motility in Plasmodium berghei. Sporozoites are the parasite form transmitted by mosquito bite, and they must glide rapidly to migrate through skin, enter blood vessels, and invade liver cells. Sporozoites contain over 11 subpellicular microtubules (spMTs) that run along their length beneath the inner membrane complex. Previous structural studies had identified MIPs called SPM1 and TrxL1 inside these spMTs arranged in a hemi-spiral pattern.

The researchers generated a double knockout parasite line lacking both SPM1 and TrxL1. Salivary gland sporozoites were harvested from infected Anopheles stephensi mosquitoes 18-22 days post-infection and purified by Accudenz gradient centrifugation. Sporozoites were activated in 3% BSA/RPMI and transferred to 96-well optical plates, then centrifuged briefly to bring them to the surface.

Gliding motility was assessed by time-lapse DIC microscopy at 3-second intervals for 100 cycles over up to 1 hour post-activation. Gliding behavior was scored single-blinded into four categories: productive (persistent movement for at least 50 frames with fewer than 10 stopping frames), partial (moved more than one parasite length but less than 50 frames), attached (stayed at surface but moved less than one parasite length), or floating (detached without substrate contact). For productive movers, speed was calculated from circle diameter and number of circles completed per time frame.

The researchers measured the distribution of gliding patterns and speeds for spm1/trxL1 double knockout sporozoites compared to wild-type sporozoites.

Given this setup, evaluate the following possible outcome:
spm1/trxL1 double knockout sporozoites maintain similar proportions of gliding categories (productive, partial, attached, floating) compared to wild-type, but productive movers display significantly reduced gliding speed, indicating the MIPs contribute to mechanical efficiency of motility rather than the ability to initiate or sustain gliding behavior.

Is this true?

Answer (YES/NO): NO